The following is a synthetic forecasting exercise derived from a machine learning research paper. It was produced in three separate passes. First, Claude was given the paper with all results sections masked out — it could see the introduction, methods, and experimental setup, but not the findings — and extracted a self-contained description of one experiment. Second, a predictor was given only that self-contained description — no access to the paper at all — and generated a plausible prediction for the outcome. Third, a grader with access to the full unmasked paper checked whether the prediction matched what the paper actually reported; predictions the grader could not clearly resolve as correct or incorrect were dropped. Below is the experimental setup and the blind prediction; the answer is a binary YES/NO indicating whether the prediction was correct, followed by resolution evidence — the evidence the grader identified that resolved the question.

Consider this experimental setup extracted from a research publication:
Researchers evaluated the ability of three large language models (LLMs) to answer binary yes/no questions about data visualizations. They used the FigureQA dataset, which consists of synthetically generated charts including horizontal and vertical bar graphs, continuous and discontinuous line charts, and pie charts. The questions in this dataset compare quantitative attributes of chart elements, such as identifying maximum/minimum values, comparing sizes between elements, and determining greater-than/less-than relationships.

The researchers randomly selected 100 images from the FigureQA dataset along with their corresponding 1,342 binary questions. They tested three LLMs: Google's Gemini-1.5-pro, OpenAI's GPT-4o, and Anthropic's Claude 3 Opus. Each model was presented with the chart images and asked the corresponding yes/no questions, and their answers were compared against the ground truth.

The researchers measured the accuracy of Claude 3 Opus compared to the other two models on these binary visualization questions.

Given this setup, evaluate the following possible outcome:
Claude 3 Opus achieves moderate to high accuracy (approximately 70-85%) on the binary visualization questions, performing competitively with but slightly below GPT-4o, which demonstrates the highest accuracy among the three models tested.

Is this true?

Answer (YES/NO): NO